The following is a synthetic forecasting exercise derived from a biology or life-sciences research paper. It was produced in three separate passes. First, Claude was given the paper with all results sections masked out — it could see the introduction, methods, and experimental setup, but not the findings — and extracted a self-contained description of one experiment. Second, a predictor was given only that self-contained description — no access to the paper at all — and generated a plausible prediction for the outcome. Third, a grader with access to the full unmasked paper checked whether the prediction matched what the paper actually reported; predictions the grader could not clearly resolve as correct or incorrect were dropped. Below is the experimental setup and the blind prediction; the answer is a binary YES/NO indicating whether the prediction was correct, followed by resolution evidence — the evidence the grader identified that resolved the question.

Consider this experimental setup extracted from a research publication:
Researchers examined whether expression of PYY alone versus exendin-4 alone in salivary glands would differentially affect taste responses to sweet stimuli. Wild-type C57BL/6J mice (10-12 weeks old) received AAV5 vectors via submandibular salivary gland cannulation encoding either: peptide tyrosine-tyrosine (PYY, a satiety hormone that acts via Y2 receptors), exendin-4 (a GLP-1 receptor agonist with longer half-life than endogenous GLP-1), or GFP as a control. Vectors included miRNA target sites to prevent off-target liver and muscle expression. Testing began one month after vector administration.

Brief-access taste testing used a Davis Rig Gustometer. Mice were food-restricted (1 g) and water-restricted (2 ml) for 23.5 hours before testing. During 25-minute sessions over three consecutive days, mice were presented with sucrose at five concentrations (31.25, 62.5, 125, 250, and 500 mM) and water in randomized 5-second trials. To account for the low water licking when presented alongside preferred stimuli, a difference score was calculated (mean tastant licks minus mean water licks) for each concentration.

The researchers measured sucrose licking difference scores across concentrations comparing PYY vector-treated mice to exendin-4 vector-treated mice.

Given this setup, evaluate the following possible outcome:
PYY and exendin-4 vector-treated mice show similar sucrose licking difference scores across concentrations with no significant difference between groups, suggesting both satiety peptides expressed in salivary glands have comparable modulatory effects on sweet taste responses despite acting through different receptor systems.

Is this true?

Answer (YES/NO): YES